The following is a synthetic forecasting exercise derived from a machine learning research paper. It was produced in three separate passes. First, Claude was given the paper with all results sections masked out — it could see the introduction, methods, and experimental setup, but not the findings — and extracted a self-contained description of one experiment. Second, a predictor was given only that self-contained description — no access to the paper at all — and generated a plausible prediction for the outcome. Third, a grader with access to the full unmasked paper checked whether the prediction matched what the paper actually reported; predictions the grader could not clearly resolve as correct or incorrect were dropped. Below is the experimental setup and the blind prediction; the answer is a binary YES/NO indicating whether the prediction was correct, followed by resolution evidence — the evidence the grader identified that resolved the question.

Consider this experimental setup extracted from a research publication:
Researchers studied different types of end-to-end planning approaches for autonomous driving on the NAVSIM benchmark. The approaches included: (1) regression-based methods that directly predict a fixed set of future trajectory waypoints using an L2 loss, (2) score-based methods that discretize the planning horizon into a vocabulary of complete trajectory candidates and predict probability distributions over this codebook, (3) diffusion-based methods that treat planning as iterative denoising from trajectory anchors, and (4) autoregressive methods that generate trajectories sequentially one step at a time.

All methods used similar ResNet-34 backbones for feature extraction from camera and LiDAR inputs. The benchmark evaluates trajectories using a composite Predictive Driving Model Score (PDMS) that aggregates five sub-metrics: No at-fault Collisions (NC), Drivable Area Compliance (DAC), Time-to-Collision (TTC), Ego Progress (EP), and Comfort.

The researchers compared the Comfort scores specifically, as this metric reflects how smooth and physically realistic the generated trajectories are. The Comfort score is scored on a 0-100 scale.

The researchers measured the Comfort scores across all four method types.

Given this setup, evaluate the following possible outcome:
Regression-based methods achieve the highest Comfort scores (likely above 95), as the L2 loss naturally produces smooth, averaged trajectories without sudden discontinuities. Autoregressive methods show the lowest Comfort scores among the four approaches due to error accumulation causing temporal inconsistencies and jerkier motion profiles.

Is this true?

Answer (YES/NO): NO